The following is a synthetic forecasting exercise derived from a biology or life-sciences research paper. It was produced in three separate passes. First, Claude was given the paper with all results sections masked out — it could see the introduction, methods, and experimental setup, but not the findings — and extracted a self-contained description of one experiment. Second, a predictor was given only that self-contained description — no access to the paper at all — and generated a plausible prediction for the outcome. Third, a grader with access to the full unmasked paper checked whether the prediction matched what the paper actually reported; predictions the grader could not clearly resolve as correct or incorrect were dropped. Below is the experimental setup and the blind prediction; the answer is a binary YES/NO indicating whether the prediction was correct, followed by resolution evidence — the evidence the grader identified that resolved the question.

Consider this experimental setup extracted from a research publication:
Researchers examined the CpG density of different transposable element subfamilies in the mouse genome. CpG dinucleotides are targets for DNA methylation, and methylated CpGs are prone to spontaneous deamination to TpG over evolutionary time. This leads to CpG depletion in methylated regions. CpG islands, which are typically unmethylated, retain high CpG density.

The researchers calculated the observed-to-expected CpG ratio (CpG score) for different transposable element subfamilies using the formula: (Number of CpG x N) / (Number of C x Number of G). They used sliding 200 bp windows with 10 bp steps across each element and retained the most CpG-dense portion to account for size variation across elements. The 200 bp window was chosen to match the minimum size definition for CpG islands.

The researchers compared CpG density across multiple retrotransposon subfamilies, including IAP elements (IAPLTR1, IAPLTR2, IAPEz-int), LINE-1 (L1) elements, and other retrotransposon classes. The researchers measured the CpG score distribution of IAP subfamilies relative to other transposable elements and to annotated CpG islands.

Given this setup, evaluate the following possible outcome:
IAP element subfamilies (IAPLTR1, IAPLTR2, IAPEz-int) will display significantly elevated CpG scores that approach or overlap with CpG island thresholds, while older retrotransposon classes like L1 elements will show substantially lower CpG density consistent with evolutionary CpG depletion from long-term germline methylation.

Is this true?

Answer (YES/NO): YES